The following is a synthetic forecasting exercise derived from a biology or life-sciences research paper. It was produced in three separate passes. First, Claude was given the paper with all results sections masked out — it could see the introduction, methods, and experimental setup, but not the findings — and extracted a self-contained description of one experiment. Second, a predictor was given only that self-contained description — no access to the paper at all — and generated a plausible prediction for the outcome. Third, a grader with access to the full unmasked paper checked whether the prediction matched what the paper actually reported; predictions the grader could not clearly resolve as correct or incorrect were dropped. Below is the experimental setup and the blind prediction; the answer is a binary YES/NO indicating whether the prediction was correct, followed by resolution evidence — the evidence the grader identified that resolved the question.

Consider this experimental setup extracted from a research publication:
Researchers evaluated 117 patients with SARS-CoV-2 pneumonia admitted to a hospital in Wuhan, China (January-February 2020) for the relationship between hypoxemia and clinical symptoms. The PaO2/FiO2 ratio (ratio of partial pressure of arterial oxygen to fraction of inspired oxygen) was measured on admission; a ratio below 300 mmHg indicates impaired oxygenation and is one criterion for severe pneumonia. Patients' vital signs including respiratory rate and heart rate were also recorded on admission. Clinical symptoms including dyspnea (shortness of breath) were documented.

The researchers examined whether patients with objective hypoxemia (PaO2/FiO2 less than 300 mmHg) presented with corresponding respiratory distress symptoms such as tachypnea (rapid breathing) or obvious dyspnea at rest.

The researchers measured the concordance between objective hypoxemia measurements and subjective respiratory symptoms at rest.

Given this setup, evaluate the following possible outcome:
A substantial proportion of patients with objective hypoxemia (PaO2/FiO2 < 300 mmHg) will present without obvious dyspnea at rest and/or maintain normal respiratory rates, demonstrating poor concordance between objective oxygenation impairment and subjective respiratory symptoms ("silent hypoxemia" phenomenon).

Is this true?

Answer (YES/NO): YES